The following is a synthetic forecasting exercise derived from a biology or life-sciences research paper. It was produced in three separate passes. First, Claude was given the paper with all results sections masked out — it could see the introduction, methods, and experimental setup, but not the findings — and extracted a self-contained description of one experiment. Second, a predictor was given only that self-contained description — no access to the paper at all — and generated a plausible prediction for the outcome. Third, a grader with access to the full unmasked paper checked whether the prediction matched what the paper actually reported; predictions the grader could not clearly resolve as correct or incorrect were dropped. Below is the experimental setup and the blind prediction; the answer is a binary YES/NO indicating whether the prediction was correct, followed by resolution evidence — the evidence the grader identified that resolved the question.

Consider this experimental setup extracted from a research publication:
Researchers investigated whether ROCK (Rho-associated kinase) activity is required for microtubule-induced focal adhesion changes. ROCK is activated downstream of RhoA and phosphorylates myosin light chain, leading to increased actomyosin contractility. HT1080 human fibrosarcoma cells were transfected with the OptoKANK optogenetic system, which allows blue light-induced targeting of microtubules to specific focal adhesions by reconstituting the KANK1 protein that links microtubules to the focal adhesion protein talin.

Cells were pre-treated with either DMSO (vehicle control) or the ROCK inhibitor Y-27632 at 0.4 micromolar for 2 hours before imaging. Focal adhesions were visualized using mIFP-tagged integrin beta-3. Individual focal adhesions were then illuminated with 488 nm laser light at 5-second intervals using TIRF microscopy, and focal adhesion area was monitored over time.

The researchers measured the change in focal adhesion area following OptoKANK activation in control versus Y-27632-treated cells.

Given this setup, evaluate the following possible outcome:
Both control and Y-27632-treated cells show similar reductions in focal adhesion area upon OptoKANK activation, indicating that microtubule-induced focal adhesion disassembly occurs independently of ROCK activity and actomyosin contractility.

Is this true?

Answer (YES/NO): NO